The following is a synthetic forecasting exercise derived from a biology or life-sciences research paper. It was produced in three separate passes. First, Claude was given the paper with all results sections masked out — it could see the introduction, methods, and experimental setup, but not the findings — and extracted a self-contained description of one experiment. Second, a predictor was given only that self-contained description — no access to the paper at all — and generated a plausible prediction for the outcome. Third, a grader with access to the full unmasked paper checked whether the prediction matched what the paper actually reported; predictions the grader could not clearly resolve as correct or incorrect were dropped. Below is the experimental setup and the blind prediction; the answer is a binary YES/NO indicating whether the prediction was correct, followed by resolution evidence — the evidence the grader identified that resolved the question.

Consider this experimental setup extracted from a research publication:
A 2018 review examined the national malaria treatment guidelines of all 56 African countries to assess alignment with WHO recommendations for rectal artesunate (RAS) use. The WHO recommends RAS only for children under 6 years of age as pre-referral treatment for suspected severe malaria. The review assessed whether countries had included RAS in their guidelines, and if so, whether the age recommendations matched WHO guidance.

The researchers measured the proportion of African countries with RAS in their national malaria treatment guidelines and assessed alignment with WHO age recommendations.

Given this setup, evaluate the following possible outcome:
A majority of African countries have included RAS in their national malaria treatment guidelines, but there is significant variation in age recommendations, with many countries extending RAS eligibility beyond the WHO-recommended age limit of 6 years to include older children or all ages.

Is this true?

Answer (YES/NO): YES